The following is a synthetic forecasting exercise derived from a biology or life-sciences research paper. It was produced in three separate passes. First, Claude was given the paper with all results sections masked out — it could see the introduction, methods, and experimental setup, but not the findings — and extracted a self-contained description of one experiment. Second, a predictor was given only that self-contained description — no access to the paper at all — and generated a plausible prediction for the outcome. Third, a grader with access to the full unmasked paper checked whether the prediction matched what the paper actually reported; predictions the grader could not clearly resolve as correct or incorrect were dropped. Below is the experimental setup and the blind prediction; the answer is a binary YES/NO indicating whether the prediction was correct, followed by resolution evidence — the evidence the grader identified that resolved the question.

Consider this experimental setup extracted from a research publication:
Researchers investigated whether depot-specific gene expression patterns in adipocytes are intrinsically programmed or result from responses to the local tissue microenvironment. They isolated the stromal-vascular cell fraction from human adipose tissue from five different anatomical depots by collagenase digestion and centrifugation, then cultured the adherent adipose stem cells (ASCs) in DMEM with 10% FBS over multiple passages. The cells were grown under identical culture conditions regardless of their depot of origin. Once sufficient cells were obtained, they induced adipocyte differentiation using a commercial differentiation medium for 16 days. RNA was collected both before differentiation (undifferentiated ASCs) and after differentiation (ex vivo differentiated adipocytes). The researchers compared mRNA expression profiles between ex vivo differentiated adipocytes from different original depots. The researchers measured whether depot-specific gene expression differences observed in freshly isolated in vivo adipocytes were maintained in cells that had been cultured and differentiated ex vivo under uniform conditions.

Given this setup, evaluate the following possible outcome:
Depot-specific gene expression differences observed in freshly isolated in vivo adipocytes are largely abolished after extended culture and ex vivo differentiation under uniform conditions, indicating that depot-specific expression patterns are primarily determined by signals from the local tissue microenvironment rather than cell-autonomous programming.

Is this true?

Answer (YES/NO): NO